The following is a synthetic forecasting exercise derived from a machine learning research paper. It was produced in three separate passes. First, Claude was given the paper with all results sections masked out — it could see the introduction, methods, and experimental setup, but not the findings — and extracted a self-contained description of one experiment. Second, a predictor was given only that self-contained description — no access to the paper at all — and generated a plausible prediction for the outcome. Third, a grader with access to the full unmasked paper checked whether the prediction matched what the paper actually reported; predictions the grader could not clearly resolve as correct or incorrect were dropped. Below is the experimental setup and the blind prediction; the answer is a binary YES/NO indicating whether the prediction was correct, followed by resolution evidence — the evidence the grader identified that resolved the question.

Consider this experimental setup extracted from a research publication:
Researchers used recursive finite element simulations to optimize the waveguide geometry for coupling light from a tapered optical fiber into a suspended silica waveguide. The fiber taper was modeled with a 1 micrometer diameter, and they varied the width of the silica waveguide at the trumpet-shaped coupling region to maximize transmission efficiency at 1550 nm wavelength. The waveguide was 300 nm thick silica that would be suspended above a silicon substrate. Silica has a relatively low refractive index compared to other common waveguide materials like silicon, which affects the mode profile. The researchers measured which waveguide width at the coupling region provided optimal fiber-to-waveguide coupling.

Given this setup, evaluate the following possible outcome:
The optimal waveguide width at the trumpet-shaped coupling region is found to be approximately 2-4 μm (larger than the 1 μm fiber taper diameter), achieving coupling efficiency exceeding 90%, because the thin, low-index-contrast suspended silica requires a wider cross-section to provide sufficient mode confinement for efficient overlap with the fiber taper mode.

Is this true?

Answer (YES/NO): NO